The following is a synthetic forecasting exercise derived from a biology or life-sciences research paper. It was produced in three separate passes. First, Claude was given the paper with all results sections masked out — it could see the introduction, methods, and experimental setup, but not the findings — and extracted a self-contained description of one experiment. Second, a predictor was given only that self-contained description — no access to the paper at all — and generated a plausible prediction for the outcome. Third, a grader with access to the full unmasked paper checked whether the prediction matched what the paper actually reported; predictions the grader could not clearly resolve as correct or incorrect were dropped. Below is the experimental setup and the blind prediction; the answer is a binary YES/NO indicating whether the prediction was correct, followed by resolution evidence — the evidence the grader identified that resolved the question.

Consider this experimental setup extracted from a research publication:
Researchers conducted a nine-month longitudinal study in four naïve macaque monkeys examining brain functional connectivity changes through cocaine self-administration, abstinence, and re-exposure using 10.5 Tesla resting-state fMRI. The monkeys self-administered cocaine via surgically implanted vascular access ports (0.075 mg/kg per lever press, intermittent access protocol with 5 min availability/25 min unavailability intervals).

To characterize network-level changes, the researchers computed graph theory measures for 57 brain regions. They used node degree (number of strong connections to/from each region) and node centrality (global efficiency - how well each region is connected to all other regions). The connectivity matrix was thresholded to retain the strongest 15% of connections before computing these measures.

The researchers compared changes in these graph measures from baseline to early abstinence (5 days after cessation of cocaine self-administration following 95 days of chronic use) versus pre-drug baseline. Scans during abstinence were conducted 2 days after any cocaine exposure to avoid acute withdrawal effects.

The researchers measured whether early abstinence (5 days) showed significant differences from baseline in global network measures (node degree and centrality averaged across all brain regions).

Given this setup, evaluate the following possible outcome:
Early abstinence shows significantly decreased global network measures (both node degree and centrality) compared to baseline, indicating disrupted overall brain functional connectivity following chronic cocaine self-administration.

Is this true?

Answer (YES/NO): NO